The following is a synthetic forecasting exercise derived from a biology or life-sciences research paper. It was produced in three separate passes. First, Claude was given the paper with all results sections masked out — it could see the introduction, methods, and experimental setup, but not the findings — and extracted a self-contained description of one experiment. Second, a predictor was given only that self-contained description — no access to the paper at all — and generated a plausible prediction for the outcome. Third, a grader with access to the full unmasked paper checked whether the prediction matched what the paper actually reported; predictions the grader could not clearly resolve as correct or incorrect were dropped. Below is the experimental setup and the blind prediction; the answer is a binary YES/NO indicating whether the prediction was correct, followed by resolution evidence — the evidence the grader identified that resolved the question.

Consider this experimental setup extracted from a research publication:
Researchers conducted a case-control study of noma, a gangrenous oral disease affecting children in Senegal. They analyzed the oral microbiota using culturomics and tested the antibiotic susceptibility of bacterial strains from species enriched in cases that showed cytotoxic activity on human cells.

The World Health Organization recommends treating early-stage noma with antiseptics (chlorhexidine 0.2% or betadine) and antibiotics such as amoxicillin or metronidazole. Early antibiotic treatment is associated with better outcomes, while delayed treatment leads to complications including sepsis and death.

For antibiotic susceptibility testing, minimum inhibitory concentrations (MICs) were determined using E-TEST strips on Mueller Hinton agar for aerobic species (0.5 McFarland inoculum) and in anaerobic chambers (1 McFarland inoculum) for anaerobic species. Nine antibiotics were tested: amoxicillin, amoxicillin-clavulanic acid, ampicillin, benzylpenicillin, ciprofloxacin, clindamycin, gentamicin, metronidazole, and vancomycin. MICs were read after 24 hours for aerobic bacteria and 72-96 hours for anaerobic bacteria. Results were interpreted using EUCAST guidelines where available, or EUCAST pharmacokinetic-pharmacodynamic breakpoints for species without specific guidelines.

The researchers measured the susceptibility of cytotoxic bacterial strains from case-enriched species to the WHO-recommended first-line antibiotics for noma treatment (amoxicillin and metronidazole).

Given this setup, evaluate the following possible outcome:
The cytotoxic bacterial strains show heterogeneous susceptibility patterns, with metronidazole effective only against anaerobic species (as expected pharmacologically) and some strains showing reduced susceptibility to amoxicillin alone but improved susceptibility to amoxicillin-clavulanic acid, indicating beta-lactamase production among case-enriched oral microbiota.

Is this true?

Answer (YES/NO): NO